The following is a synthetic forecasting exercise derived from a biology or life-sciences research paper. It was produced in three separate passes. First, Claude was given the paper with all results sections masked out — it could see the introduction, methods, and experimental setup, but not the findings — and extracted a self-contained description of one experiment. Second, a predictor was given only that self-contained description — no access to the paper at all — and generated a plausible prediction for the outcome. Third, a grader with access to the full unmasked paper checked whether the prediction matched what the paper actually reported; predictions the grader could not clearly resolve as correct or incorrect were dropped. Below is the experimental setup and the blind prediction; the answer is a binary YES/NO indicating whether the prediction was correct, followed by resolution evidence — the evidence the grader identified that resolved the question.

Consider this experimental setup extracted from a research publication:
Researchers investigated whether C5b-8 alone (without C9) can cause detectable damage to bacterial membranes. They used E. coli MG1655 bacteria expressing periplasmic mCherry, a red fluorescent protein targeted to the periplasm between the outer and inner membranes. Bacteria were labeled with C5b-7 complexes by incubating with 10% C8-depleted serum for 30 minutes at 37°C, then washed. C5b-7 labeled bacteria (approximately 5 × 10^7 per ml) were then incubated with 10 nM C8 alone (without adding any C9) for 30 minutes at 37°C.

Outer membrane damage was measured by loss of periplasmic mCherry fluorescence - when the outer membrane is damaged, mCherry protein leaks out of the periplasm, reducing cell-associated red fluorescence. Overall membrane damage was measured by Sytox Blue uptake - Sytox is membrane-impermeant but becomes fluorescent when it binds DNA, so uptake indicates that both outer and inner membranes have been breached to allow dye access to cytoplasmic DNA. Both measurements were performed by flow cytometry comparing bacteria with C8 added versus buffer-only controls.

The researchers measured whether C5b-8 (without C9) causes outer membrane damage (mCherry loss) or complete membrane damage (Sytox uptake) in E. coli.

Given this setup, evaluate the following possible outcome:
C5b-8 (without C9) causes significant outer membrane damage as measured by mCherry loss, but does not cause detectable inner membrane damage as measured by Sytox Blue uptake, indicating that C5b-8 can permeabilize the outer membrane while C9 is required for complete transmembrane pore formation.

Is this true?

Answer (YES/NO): NO